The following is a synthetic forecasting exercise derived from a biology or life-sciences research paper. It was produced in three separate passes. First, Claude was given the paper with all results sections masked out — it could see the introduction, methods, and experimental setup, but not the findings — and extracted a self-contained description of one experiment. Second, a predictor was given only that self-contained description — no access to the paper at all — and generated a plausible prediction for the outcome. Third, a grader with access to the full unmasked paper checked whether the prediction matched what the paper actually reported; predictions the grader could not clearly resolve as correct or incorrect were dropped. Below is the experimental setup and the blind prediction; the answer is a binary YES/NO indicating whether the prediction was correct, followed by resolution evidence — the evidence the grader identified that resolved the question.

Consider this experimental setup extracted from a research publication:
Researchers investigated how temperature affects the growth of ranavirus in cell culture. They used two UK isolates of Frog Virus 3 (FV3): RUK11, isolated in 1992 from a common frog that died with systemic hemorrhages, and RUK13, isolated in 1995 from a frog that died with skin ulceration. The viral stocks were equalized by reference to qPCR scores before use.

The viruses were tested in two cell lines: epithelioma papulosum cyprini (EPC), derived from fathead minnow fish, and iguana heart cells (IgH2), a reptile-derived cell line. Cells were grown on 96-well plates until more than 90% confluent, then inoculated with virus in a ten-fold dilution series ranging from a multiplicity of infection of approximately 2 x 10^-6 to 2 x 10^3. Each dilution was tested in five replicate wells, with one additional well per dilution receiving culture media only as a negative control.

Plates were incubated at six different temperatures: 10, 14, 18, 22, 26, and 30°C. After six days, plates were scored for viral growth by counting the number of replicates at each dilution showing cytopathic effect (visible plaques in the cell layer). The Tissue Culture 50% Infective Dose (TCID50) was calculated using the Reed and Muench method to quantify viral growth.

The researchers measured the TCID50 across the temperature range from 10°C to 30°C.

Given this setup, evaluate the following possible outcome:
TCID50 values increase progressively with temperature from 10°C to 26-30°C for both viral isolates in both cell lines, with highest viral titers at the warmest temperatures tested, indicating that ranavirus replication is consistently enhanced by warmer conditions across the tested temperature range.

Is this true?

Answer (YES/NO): YES